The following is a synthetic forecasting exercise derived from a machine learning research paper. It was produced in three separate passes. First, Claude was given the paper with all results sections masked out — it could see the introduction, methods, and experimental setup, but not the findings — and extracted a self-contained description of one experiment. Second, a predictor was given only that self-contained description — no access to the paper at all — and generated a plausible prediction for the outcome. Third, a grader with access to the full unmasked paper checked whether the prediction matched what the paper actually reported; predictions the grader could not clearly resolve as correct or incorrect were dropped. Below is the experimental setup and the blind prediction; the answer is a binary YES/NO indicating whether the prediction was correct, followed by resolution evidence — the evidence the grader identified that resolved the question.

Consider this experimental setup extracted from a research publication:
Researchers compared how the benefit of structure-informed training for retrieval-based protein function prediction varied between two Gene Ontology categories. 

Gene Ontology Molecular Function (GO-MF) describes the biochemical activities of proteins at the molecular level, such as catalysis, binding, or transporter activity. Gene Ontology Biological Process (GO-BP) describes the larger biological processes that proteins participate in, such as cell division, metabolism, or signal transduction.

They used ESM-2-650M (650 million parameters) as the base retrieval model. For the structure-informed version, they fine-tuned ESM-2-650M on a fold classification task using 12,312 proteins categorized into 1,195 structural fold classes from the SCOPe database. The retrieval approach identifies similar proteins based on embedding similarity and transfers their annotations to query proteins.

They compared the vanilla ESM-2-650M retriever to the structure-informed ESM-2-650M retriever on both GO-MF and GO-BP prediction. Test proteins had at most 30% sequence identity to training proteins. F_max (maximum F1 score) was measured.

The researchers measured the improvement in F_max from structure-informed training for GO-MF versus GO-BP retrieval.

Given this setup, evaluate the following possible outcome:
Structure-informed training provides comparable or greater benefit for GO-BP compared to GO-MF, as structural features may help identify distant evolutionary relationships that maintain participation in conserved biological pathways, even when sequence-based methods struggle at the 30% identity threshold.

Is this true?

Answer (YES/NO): NO